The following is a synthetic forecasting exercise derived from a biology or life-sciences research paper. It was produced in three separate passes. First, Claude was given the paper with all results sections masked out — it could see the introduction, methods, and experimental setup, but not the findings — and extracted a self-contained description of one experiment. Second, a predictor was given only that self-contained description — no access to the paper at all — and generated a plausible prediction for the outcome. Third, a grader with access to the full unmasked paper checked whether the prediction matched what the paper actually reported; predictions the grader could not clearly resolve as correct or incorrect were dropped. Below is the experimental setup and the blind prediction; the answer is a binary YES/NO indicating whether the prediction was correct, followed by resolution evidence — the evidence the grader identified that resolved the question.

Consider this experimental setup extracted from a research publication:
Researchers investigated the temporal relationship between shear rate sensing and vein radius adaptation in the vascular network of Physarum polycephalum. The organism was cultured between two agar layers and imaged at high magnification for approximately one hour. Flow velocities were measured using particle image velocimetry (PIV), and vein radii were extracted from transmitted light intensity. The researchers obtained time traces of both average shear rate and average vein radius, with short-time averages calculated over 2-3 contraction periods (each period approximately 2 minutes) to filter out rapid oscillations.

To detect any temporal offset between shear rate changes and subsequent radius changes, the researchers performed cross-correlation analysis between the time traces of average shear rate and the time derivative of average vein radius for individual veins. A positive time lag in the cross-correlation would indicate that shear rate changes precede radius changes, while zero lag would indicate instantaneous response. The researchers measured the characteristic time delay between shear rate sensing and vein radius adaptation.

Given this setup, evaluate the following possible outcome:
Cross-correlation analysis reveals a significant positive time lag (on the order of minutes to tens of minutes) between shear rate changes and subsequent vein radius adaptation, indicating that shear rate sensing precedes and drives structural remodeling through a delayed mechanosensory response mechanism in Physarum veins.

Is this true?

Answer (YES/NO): YES